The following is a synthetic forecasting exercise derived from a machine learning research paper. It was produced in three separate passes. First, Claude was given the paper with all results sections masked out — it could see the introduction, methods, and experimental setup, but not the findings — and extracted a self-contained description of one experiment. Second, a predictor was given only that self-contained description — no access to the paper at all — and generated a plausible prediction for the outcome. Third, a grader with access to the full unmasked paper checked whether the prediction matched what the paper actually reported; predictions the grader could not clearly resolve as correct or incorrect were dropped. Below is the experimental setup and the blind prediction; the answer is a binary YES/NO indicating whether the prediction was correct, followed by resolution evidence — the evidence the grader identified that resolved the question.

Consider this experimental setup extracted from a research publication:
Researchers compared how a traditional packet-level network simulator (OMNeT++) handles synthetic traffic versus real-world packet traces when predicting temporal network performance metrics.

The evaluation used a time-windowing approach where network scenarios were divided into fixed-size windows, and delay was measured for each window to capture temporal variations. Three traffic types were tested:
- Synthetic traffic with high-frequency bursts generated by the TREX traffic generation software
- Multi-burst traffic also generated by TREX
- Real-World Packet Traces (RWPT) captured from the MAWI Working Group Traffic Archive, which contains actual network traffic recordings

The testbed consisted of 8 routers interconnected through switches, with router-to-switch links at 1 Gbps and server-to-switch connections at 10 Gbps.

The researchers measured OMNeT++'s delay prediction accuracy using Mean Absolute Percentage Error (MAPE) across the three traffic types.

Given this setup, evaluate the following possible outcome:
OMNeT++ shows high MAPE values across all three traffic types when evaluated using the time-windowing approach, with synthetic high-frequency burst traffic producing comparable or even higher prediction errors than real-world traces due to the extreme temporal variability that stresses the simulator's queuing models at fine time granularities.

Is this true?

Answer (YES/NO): NO